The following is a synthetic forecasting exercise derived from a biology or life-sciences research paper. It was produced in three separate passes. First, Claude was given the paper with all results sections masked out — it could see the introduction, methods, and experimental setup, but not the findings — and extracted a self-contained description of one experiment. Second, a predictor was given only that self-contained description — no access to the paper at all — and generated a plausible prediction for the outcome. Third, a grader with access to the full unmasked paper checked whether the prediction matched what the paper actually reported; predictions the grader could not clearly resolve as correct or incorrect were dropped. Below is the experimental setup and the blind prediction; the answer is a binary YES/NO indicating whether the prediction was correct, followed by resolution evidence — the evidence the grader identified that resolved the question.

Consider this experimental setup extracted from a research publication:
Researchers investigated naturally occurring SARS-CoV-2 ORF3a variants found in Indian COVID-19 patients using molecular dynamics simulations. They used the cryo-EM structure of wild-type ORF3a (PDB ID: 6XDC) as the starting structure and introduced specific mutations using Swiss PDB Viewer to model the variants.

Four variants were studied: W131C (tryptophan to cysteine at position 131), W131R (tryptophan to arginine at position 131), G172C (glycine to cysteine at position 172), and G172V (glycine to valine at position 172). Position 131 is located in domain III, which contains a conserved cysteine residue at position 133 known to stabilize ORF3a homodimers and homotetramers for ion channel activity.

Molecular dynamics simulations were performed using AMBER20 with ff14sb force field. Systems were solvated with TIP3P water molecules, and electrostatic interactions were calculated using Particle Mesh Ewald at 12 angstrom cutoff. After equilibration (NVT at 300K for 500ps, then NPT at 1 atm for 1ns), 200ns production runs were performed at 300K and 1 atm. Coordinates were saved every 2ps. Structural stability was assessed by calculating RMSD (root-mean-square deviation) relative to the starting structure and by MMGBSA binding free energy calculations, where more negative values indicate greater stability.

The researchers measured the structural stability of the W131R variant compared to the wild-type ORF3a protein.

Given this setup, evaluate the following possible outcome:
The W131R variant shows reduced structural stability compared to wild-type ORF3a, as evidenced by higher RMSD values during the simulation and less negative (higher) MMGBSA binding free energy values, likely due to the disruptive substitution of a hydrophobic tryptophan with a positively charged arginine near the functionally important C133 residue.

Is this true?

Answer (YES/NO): NO